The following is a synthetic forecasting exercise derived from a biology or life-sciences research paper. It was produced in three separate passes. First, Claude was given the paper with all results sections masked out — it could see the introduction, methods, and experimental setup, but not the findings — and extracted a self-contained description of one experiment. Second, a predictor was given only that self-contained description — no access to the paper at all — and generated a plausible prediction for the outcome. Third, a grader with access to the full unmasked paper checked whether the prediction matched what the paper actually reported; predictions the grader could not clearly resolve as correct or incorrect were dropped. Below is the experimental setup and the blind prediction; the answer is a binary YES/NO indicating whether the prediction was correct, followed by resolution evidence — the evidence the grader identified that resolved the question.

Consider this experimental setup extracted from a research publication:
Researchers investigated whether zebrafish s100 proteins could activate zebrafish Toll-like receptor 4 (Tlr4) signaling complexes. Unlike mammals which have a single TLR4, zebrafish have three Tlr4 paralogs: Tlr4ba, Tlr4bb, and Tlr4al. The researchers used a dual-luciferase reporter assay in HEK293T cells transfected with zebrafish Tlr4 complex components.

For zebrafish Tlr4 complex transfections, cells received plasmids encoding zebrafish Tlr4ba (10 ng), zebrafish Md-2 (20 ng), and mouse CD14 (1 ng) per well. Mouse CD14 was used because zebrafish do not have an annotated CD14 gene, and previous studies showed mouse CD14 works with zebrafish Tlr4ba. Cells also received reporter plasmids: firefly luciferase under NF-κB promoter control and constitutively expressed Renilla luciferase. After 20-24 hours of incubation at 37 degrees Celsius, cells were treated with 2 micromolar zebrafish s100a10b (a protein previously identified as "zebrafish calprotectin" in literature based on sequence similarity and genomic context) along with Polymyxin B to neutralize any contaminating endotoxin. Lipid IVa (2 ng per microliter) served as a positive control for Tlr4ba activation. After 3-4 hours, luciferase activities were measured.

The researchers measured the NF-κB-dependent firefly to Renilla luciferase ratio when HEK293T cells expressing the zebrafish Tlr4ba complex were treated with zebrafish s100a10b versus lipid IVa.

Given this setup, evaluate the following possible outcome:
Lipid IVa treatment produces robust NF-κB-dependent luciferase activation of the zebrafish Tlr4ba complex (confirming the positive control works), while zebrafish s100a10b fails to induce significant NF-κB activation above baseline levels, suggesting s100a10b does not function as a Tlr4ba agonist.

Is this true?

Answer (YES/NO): YES